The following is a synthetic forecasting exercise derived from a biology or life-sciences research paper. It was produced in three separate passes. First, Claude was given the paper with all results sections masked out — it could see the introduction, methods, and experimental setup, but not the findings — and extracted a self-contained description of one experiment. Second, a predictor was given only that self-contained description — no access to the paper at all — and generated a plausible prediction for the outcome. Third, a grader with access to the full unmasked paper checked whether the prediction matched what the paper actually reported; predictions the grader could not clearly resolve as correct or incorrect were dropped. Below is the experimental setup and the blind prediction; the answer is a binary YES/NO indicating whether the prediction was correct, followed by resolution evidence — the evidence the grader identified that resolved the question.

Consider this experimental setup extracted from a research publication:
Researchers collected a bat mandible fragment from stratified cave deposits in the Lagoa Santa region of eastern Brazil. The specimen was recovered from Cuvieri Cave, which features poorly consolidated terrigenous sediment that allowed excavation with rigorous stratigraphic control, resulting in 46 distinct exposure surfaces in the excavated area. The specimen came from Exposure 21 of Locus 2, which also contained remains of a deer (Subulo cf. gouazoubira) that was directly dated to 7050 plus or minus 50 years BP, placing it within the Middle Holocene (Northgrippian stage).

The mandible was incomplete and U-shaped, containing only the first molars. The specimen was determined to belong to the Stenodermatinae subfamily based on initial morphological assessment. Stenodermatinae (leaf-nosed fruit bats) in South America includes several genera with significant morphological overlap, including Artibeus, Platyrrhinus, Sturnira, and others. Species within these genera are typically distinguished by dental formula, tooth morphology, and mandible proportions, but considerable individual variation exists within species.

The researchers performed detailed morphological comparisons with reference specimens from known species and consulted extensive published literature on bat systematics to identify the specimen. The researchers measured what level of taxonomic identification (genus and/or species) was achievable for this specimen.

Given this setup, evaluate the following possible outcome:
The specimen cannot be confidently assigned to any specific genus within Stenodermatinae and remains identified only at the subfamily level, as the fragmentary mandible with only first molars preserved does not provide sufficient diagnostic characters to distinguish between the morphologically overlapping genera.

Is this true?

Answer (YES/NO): NO